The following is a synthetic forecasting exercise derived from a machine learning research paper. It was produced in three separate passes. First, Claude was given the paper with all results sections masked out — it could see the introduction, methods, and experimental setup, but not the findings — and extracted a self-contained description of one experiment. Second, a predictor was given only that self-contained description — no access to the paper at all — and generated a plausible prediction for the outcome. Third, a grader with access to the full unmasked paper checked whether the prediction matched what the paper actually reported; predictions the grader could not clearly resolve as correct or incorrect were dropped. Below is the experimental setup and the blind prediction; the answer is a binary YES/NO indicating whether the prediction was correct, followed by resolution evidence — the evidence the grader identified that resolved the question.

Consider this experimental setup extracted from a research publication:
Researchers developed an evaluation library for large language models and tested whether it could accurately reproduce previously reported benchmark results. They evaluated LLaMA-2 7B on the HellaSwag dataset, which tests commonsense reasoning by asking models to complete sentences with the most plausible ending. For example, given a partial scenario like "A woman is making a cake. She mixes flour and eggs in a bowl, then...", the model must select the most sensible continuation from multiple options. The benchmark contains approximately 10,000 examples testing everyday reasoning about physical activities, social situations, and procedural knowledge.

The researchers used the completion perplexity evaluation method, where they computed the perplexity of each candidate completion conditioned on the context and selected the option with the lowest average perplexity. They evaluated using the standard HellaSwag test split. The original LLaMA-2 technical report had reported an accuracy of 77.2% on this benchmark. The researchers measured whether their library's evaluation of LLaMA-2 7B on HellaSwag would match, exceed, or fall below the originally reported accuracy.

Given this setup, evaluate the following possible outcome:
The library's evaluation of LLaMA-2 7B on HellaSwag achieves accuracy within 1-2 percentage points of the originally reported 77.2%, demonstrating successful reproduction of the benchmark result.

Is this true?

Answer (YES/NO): YES